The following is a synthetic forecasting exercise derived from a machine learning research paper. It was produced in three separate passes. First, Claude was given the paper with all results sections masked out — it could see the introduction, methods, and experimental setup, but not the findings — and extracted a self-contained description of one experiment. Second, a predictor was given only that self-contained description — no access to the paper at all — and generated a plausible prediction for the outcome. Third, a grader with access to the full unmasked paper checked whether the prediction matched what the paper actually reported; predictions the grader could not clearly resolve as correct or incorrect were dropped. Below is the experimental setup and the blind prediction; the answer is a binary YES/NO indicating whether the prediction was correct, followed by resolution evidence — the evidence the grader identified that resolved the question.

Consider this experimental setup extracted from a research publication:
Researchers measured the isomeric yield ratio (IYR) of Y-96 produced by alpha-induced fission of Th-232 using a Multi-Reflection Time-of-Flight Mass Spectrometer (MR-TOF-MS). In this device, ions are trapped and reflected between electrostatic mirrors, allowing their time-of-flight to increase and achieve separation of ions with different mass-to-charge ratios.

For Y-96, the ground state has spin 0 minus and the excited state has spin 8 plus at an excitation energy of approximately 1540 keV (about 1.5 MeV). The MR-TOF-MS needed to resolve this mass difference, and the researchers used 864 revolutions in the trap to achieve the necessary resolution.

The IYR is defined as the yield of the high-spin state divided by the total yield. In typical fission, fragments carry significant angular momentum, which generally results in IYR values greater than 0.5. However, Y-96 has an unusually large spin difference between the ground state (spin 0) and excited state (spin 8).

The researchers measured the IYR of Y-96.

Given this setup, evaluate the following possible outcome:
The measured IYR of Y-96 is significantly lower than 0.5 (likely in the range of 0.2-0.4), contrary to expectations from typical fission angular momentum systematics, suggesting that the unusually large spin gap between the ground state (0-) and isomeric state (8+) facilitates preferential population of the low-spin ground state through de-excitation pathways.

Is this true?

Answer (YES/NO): NO